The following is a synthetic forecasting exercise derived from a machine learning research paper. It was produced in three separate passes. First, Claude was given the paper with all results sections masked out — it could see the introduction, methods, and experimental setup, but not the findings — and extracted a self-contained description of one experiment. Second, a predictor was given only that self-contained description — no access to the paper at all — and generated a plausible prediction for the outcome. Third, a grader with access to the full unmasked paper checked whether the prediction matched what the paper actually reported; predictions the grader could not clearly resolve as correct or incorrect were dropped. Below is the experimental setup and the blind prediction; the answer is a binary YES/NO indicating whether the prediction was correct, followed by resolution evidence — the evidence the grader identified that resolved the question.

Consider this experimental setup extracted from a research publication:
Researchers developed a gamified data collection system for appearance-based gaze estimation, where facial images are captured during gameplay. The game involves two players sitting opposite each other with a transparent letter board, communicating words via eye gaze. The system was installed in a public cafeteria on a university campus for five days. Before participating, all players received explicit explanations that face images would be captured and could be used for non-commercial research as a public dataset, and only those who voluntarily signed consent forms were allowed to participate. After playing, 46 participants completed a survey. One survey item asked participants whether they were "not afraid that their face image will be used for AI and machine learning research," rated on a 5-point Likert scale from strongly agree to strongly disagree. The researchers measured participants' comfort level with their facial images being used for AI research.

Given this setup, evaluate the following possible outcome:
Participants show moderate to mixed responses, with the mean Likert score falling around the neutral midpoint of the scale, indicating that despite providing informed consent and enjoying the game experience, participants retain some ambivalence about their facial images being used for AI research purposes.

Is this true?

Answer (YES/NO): NO